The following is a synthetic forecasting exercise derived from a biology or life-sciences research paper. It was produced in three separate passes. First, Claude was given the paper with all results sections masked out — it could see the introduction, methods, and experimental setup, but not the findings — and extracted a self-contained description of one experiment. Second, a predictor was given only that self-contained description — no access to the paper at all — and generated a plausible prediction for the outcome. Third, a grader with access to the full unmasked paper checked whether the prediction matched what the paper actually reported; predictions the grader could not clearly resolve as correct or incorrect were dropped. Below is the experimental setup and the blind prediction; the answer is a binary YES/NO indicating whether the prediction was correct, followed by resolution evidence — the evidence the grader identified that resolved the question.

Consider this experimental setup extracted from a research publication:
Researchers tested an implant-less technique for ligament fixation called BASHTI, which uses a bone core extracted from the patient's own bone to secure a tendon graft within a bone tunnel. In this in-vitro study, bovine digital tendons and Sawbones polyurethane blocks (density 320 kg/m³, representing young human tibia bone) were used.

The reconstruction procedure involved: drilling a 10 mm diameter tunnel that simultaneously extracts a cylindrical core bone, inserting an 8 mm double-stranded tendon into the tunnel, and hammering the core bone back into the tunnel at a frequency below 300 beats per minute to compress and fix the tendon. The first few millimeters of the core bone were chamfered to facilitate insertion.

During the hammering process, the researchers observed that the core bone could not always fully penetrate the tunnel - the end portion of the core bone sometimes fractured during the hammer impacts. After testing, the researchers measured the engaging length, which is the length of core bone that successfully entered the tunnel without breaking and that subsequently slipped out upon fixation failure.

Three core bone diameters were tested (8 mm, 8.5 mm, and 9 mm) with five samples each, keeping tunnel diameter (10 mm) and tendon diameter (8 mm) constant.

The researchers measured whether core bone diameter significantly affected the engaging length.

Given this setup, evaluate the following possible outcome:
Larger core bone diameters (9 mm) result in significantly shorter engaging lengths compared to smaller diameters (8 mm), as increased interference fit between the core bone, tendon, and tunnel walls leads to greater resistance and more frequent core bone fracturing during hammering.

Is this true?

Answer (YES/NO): YES